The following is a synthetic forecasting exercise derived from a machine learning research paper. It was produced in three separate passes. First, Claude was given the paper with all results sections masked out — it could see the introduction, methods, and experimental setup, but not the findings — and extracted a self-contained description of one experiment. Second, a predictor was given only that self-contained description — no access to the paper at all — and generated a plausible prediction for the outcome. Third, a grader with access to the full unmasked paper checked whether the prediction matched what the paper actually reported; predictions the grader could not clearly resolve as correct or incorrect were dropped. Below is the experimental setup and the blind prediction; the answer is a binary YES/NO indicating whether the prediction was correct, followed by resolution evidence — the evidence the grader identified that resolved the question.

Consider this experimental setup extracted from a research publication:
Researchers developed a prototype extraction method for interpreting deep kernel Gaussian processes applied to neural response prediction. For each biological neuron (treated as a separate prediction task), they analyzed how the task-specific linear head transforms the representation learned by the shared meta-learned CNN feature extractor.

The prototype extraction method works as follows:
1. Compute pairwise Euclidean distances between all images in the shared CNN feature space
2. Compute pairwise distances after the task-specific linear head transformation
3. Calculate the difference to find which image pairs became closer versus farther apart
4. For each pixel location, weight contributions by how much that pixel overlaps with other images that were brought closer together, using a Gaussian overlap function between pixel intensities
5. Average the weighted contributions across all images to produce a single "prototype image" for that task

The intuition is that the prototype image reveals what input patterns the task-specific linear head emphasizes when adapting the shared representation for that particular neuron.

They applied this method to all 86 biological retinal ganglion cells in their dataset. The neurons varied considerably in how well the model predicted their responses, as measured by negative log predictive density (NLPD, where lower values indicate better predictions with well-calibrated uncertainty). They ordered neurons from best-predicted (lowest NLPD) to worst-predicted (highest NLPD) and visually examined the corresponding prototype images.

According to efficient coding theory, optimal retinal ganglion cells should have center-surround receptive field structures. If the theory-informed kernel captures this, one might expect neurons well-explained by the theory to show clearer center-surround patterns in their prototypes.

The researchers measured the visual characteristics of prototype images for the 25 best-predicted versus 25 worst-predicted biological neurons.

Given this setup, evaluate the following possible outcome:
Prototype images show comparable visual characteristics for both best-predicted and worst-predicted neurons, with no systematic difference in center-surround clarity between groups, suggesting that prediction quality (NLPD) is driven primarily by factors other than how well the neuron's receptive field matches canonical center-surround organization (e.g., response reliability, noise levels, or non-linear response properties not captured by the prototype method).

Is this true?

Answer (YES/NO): NO